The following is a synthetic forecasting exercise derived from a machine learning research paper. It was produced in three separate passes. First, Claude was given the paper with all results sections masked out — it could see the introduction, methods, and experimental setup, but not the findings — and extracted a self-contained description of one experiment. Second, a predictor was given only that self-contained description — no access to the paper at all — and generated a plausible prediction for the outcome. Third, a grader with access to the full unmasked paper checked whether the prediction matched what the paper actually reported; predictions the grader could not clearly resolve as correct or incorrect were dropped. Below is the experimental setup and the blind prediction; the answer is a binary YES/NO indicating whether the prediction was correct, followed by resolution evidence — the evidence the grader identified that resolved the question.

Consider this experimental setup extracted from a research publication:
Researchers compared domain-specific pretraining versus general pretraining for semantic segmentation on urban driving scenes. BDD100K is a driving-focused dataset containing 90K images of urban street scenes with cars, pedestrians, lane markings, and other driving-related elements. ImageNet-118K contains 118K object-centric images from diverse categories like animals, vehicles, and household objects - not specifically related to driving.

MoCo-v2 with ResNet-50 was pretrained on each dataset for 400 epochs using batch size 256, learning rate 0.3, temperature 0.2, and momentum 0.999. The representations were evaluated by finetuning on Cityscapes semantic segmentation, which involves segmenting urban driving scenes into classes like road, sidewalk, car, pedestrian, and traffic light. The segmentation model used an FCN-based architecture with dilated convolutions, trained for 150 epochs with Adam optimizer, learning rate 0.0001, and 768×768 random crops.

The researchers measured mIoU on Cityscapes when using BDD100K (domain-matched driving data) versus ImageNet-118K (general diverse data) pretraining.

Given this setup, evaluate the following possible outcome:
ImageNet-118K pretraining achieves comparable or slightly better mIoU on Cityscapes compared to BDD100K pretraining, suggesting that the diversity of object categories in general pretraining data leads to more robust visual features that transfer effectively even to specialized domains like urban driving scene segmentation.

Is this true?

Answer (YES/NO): YES